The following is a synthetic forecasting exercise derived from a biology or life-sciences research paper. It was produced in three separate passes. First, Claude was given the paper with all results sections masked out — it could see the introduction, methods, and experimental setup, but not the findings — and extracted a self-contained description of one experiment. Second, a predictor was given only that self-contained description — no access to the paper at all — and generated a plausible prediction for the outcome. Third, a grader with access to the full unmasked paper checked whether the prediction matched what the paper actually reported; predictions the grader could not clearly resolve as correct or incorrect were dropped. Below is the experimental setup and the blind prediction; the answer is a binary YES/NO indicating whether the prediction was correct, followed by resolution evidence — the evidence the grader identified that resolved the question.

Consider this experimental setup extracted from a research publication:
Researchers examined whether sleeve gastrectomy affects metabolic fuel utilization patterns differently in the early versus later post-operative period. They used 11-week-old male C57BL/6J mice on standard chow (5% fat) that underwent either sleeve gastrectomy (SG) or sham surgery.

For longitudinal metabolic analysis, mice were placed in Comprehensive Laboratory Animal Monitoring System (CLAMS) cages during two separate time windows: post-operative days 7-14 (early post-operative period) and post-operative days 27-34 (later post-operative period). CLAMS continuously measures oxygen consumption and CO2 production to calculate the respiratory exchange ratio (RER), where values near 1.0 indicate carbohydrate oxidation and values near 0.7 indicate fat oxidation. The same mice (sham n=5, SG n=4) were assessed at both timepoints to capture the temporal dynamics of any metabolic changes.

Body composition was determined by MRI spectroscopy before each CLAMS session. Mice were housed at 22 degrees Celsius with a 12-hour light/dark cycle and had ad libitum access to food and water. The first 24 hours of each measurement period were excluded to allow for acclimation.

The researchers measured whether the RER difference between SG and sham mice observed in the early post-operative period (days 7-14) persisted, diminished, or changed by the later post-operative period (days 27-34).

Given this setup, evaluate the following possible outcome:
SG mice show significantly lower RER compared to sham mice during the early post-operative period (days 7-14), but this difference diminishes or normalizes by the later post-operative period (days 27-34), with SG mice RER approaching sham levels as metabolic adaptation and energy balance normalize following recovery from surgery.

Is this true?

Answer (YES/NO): NO